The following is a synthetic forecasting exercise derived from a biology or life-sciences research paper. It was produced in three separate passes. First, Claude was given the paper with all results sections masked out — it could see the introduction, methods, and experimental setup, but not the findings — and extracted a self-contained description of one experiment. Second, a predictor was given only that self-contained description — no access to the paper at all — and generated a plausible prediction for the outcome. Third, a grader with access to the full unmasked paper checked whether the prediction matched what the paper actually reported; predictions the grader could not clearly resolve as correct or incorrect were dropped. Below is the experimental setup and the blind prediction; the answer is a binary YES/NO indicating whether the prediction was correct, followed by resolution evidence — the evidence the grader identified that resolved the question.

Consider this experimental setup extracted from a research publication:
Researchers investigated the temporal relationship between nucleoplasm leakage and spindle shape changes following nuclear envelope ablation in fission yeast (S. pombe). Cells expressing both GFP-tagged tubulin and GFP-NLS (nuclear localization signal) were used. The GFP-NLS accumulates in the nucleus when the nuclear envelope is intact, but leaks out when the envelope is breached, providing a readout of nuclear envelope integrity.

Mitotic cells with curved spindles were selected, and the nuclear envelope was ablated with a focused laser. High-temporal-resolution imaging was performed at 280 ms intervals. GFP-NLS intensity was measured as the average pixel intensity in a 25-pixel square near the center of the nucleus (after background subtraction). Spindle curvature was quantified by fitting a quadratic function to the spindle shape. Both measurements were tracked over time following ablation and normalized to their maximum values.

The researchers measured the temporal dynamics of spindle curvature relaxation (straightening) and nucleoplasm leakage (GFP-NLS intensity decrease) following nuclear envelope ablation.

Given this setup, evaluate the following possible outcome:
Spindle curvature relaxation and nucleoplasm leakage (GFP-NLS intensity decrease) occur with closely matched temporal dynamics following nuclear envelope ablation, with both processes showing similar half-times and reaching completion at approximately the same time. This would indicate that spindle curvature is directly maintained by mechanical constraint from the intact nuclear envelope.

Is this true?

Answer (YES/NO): YES